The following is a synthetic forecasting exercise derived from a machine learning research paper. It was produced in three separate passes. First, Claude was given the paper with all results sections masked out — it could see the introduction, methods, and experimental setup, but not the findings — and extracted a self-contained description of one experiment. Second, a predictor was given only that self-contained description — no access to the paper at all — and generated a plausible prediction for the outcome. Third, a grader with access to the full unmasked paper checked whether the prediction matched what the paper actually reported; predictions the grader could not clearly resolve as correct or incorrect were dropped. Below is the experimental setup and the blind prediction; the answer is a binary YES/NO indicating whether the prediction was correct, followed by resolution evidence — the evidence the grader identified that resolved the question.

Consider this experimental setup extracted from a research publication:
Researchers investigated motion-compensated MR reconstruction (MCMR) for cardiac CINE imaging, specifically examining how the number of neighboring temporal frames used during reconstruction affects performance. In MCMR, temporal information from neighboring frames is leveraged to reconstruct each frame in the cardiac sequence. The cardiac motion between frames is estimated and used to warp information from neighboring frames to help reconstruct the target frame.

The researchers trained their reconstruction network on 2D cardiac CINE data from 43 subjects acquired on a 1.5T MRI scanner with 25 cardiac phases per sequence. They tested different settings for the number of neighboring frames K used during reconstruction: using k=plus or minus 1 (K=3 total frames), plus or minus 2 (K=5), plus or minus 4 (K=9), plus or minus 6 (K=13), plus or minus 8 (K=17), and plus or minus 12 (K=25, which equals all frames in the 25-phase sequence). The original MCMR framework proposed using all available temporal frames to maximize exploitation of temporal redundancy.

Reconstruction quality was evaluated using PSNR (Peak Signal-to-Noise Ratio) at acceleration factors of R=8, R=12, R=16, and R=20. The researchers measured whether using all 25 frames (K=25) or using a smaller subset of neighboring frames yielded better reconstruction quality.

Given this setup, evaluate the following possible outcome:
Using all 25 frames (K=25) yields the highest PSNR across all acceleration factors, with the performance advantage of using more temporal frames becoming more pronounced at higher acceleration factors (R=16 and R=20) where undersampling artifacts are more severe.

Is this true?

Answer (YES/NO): NO